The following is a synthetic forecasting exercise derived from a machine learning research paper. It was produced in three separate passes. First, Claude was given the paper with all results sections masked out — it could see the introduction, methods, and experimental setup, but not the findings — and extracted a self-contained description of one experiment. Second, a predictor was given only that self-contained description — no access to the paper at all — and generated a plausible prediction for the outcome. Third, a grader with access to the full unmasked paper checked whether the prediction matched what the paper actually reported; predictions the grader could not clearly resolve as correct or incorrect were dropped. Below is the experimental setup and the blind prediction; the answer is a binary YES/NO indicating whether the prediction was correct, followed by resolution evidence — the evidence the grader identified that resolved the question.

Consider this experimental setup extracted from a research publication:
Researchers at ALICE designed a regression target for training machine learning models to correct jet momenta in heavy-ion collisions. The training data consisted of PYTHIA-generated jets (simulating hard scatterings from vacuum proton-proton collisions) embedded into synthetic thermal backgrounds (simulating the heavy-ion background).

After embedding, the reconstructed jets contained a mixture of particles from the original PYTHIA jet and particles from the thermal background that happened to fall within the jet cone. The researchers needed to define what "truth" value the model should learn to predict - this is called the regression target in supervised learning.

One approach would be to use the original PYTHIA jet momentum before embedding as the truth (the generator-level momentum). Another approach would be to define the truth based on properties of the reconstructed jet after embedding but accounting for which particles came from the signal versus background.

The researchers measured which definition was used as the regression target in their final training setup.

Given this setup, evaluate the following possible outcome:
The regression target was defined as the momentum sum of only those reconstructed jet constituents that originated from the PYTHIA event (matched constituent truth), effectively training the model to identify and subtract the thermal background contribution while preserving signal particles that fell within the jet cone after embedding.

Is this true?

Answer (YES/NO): YES